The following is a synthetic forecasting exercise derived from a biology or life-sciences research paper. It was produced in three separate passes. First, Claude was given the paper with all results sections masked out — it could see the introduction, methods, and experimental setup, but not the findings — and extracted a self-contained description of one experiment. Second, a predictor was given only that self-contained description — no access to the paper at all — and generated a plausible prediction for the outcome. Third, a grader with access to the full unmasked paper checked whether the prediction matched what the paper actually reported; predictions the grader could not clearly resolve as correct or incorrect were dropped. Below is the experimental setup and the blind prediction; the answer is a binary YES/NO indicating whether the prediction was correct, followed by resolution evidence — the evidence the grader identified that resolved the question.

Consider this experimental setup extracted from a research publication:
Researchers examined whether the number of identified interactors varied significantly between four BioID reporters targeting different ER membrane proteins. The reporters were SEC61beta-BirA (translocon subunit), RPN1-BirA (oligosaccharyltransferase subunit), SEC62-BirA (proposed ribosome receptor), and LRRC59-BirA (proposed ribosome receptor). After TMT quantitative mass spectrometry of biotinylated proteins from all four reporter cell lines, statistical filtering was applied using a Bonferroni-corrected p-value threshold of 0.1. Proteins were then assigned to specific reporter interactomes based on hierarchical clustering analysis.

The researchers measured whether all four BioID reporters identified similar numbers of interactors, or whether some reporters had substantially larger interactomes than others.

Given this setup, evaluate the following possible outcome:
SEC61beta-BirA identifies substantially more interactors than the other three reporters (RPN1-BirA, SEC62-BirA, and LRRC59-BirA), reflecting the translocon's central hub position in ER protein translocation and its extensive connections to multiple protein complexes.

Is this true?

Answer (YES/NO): YES